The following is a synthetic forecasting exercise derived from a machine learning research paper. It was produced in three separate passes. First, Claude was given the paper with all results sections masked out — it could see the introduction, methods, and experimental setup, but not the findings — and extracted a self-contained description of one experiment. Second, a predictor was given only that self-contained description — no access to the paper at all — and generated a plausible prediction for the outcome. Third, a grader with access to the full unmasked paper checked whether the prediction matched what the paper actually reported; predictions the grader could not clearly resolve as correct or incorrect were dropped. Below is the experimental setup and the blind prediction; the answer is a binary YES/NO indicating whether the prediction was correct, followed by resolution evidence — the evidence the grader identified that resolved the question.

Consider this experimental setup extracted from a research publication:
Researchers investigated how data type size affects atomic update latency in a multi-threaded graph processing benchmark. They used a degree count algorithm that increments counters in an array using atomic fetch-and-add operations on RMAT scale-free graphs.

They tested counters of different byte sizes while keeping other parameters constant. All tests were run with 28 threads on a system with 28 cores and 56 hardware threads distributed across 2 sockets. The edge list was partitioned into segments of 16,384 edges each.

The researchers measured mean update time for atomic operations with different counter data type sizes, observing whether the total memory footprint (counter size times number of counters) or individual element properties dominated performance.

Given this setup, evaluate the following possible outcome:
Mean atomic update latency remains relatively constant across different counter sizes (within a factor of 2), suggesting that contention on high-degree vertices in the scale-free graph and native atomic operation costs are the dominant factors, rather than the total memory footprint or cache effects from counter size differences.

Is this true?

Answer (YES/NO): NO